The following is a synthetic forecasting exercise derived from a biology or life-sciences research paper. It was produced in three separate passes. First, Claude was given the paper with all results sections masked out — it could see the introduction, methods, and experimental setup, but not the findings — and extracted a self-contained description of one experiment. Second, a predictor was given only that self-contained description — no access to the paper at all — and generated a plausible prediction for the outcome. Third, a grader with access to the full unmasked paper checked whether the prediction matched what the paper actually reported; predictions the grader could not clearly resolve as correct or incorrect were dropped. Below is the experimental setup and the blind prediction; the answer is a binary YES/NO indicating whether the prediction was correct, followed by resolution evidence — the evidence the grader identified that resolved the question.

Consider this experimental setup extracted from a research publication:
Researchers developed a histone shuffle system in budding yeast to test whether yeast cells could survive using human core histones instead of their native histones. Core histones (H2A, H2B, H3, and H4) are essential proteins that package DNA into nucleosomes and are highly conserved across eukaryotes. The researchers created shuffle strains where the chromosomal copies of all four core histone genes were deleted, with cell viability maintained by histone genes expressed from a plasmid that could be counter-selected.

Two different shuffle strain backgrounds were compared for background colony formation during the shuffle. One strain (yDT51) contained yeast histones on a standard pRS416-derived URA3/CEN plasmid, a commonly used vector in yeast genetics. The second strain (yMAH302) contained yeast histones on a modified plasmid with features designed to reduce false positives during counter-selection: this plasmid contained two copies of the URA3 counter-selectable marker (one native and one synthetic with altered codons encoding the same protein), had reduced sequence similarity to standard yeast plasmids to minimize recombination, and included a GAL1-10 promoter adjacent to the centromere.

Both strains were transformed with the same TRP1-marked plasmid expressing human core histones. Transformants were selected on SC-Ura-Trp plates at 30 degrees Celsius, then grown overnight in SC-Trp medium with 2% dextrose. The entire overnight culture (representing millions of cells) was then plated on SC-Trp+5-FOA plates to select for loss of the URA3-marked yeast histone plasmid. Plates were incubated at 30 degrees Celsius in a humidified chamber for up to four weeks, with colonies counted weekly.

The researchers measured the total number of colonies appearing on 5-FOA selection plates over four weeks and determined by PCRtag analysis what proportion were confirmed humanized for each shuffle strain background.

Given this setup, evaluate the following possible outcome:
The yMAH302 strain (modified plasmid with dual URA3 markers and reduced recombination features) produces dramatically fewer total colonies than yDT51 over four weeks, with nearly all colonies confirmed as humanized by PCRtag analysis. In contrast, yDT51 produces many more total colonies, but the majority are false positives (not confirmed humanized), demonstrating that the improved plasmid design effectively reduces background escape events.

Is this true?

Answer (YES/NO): NO